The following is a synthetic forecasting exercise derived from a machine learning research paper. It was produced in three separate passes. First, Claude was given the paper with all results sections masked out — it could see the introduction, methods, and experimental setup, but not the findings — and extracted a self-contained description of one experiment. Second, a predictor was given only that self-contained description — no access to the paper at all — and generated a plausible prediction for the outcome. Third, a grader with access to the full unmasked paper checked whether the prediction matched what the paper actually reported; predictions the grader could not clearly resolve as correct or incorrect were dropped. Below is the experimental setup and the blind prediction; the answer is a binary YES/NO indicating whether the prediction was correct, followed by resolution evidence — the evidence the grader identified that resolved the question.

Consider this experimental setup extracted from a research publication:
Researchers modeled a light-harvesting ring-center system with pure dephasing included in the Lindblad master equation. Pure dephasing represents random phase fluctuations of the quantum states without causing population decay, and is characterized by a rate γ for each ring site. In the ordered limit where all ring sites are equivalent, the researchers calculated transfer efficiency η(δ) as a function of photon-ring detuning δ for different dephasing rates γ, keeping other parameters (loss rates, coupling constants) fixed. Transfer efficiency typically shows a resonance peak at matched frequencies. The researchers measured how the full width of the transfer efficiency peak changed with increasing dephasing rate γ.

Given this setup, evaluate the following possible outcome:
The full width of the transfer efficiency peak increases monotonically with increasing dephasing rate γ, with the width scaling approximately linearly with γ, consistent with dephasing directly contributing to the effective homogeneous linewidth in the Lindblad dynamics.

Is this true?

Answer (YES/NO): NO